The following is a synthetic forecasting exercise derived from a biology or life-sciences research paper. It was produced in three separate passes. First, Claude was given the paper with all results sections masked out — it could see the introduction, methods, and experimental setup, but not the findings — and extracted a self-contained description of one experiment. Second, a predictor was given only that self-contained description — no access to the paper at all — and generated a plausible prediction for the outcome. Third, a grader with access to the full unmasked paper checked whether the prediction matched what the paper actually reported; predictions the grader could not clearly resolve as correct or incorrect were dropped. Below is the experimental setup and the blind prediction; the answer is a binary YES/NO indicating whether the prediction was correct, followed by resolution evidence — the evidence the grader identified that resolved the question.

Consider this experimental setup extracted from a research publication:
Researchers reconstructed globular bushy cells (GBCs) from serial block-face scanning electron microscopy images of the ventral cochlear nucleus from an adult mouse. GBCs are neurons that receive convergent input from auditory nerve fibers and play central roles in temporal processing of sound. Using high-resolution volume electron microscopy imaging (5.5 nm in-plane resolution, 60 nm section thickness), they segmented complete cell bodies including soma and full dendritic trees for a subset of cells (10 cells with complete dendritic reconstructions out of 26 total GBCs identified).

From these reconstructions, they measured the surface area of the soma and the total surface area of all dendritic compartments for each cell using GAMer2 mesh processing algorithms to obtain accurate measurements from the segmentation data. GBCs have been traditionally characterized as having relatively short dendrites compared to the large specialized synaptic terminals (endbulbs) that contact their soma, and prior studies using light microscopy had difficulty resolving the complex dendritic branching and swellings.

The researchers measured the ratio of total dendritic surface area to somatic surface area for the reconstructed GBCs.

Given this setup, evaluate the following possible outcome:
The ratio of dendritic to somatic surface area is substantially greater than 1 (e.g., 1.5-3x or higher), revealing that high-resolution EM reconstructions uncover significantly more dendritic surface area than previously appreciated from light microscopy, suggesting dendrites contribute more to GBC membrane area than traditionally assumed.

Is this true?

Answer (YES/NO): YES